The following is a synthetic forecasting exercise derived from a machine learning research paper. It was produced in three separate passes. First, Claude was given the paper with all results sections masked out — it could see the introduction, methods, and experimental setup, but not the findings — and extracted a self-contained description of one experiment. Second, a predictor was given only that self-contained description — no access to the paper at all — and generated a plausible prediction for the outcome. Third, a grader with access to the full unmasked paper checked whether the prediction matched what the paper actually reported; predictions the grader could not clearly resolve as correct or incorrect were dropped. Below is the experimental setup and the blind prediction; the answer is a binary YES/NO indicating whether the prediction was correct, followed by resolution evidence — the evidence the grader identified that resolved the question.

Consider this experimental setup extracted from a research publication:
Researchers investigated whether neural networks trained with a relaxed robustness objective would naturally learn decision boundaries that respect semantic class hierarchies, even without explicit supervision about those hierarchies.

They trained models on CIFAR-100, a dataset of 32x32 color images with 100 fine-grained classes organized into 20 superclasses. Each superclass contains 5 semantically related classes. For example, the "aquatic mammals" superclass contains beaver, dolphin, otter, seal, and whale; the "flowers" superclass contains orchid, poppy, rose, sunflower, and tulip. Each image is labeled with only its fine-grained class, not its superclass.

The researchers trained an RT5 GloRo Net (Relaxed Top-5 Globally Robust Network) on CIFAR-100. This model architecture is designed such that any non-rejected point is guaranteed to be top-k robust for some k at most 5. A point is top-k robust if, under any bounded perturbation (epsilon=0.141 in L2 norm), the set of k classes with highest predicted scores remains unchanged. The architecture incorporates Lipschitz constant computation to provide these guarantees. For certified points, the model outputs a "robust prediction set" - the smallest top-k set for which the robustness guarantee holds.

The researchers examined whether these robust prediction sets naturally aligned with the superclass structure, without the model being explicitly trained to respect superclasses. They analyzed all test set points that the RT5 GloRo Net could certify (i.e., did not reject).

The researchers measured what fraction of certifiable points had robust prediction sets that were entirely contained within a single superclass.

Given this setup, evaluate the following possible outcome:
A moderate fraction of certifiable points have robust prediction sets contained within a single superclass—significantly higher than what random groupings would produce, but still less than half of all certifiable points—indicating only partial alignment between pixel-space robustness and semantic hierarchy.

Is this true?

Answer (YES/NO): NO